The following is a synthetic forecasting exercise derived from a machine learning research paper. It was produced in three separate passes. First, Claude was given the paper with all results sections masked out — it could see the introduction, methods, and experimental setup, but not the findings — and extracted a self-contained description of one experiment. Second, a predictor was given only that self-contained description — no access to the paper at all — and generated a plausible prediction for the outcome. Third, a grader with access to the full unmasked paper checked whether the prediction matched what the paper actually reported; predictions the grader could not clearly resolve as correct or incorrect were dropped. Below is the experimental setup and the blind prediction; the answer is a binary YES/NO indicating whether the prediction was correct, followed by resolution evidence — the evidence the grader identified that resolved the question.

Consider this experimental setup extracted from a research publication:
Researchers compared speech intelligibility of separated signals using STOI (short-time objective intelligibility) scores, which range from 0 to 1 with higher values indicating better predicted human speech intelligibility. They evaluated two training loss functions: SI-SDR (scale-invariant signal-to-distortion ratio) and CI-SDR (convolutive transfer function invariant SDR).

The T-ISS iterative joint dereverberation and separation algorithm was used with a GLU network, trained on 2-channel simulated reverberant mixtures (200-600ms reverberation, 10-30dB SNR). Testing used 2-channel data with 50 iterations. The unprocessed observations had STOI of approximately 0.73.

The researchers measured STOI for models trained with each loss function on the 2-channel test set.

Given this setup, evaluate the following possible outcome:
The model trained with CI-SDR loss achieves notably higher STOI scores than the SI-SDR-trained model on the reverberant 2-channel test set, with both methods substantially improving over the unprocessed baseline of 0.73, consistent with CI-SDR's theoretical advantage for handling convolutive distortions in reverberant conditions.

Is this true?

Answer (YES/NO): NO